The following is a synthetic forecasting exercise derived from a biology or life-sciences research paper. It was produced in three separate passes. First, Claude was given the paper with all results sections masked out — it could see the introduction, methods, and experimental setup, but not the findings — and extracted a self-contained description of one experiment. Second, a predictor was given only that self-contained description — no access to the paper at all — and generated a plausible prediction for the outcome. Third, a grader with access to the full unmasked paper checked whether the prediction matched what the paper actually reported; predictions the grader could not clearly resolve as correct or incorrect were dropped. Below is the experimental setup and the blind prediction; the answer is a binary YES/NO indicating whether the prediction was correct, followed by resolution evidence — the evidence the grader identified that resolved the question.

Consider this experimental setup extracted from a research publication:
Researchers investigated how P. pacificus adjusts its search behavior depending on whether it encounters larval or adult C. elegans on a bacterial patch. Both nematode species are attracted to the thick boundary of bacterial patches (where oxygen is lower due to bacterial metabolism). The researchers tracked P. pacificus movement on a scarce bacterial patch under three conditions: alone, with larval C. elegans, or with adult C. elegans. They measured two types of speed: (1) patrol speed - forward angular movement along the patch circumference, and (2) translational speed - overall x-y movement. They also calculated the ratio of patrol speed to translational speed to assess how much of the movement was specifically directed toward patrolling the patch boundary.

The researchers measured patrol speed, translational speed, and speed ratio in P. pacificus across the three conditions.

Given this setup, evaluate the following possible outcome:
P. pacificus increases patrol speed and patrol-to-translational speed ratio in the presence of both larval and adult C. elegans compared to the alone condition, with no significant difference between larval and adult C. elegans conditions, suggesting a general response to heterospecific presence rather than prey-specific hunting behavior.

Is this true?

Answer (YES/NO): NO